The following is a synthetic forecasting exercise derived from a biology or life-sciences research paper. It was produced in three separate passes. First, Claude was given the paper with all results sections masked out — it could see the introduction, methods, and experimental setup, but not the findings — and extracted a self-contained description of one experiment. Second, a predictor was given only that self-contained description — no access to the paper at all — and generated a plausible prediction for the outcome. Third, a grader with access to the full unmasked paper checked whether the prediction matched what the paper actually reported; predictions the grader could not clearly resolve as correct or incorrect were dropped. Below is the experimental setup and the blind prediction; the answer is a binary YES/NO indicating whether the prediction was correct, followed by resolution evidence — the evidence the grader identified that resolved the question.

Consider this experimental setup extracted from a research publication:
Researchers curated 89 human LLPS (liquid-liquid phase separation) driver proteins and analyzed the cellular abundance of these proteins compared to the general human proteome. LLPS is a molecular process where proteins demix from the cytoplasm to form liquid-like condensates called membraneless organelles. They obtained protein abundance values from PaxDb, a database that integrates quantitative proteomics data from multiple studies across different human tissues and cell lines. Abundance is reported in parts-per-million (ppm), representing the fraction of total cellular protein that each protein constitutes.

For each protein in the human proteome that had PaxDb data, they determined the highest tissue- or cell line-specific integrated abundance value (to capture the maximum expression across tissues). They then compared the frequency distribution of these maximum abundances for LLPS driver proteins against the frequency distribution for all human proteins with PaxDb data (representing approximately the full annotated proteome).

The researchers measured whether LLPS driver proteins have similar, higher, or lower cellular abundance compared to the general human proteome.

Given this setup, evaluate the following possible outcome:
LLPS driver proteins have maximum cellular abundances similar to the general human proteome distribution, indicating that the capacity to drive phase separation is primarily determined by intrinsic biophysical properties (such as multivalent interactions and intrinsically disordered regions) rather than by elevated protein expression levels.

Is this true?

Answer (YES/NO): NO